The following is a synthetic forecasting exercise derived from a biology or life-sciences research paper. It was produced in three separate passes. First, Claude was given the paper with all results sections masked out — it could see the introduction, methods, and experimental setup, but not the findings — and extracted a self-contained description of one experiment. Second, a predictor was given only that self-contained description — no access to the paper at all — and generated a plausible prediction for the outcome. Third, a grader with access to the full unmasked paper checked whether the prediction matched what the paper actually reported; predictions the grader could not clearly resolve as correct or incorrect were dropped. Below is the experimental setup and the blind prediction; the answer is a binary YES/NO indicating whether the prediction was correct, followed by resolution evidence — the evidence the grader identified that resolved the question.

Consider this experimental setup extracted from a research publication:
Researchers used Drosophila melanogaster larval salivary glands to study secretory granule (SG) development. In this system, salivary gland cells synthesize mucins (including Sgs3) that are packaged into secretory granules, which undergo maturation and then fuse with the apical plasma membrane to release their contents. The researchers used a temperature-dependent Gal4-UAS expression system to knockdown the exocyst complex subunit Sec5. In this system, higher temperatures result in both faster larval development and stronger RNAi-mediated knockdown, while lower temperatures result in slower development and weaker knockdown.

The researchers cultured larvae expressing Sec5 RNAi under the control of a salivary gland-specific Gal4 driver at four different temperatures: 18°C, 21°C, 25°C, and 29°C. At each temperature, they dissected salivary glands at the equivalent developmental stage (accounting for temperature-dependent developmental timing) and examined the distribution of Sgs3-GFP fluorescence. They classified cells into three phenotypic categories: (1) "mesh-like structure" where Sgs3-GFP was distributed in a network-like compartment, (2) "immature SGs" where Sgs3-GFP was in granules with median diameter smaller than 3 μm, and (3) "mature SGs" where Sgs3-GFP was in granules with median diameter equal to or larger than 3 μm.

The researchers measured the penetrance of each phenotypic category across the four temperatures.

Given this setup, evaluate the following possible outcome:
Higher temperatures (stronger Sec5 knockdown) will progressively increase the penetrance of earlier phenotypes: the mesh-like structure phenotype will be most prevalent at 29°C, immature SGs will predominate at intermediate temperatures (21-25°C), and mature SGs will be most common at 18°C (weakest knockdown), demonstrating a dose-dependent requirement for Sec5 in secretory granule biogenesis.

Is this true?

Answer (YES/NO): YES